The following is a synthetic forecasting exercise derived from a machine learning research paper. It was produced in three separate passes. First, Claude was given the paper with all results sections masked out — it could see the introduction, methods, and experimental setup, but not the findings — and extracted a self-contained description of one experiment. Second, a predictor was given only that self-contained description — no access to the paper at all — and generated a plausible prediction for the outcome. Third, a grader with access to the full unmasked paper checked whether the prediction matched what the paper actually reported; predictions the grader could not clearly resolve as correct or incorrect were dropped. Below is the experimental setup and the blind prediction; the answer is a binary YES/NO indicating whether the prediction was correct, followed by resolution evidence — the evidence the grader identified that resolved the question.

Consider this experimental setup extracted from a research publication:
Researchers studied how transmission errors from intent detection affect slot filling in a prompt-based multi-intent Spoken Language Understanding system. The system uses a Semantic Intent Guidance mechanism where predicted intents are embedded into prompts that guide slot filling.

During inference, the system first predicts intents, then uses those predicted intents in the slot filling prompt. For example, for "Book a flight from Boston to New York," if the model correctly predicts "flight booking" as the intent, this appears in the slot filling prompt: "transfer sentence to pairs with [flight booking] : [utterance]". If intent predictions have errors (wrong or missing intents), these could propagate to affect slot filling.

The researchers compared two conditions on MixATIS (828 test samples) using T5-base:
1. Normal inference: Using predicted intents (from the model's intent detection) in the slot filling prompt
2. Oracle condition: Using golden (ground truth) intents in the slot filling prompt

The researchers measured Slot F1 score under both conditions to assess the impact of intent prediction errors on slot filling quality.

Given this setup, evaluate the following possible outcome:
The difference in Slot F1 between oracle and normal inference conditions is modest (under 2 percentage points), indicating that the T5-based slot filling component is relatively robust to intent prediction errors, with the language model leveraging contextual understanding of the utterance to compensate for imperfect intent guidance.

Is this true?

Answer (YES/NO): YES